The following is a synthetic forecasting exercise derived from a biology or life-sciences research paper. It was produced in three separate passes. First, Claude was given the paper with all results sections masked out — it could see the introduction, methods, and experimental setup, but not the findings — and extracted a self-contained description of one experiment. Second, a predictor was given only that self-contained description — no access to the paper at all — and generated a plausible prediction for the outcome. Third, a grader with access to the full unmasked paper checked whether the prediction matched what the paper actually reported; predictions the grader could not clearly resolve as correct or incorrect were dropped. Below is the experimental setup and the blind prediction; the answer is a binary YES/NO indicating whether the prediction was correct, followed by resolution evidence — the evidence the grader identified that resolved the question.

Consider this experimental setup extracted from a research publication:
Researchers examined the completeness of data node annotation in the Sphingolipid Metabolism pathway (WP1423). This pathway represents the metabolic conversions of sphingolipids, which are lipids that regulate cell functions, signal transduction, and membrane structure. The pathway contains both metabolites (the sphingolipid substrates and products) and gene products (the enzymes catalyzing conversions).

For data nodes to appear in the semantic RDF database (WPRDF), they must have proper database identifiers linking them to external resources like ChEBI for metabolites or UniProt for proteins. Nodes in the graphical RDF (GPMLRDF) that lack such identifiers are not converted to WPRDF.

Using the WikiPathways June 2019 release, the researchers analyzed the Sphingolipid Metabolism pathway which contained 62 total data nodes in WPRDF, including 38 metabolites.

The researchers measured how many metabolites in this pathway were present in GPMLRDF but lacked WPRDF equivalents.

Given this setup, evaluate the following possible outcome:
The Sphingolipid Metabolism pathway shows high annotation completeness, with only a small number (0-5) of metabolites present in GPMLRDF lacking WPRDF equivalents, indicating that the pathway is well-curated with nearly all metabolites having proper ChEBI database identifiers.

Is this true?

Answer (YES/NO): YES